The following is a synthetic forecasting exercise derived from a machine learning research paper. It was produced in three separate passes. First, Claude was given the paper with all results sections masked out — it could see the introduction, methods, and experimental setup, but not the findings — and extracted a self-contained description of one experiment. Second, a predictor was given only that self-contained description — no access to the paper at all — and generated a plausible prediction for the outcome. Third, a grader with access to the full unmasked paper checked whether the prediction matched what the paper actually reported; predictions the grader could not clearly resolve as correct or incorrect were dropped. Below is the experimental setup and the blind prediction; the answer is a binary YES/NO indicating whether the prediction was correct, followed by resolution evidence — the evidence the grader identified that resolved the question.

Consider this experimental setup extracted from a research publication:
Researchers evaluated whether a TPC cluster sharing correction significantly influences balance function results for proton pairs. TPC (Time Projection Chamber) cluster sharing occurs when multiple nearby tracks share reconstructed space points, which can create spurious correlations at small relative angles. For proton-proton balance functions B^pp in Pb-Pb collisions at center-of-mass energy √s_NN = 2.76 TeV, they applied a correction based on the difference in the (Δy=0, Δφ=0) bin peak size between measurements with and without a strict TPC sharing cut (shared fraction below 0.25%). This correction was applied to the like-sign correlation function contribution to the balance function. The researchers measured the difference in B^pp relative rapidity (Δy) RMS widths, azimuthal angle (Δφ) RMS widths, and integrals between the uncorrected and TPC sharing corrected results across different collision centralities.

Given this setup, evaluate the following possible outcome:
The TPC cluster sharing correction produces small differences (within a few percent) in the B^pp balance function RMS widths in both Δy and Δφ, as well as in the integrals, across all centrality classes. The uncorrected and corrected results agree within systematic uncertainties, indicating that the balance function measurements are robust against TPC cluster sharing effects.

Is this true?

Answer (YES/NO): YES